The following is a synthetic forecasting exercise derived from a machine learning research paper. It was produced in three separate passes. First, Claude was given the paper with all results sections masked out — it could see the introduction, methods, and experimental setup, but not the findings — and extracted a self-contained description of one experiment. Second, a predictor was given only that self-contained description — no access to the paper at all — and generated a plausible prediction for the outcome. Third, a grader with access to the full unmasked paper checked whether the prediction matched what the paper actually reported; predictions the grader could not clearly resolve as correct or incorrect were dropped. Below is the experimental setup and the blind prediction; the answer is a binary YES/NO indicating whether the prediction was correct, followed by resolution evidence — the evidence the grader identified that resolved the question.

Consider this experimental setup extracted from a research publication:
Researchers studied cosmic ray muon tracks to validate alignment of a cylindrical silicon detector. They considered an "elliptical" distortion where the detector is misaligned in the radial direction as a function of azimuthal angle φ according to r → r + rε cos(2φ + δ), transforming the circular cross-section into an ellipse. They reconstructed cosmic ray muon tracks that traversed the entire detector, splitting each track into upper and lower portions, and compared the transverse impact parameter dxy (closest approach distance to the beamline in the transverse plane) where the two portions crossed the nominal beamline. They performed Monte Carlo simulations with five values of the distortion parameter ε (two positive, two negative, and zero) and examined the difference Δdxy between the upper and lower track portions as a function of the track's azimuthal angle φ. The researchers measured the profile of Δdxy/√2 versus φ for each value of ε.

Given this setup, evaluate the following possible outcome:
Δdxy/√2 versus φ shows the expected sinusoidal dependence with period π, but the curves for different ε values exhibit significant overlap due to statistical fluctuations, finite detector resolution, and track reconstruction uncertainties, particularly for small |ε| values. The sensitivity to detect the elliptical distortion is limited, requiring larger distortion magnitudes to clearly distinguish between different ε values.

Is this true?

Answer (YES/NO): NO